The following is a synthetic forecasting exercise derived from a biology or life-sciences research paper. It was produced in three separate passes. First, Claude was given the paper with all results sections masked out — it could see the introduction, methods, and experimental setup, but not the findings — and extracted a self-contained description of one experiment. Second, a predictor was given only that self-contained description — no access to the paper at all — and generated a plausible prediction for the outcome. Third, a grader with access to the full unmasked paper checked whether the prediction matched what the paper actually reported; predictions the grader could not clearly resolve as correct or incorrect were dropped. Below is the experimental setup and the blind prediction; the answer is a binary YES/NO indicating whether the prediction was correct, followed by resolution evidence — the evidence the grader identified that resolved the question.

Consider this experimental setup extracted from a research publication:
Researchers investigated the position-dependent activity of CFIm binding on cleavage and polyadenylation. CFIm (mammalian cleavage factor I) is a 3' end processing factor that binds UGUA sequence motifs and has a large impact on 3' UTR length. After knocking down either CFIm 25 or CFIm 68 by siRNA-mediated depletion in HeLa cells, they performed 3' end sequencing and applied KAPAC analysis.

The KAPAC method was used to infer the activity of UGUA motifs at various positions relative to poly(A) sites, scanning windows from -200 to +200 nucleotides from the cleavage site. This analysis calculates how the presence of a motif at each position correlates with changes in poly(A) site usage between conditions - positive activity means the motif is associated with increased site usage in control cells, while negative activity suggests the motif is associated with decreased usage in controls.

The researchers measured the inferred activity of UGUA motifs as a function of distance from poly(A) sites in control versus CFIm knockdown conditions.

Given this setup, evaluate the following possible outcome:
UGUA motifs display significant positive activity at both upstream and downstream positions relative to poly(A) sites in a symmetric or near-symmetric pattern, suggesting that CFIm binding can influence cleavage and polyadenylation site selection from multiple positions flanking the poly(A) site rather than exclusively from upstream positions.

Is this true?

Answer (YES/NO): NO